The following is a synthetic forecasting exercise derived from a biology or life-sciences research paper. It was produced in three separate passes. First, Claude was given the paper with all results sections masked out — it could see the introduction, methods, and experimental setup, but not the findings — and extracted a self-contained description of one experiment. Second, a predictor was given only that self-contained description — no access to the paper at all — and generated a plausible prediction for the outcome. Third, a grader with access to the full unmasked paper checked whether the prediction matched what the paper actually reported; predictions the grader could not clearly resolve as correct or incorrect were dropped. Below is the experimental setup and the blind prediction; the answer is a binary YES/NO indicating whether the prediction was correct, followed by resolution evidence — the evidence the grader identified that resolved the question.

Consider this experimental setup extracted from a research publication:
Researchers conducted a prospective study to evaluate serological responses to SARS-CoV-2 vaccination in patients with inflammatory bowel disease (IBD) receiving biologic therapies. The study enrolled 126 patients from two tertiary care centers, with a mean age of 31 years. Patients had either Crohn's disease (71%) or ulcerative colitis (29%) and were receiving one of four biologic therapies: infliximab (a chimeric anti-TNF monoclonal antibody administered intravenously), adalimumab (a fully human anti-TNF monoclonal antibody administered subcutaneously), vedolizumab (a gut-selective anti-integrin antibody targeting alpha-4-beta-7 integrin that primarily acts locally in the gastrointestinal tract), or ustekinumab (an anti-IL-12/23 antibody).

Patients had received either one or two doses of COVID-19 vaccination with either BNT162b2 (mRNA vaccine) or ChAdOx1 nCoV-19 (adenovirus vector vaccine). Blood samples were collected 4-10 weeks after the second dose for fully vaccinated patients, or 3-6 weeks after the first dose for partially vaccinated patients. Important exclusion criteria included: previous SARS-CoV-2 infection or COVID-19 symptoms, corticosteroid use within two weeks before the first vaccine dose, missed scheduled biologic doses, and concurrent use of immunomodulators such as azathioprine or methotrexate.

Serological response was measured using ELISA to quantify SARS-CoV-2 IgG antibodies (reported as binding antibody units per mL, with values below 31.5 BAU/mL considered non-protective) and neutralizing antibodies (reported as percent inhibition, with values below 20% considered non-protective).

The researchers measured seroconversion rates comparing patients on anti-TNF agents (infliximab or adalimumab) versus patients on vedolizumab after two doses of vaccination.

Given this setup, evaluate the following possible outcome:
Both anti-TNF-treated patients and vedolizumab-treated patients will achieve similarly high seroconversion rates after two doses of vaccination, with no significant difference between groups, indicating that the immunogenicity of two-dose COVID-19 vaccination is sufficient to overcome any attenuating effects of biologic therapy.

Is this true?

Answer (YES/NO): NO